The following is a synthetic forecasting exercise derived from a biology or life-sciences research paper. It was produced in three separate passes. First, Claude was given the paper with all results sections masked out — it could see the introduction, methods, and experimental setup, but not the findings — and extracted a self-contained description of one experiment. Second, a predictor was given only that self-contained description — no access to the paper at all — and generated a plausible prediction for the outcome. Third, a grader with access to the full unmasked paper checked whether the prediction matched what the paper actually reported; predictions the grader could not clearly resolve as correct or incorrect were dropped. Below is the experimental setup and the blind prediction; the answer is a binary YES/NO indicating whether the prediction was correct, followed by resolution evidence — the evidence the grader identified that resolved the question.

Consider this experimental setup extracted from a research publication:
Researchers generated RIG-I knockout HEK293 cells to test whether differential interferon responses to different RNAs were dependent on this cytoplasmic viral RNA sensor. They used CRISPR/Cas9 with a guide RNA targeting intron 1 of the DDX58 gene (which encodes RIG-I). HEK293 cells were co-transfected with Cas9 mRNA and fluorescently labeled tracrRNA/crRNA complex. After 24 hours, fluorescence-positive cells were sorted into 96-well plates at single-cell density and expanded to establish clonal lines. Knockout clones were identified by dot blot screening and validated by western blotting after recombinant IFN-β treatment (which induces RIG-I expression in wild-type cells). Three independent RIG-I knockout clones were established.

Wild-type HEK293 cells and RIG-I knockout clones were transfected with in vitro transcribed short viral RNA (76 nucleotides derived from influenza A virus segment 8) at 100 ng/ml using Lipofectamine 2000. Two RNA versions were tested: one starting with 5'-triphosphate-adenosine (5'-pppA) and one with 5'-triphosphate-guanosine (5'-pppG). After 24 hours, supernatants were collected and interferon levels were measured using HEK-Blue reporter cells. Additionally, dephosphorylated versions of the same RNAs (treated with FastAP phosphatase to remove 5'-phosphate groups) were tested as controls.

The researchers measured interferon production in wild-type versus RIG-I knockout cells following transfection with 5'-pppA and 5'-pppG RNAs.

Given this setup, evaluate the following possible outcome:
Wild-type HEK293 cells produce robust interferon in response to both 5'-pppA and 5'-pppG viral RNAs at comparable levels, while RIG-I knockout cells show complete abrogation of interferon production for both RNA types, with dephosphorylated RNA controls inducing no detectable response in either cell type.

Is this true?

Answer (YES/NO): NO